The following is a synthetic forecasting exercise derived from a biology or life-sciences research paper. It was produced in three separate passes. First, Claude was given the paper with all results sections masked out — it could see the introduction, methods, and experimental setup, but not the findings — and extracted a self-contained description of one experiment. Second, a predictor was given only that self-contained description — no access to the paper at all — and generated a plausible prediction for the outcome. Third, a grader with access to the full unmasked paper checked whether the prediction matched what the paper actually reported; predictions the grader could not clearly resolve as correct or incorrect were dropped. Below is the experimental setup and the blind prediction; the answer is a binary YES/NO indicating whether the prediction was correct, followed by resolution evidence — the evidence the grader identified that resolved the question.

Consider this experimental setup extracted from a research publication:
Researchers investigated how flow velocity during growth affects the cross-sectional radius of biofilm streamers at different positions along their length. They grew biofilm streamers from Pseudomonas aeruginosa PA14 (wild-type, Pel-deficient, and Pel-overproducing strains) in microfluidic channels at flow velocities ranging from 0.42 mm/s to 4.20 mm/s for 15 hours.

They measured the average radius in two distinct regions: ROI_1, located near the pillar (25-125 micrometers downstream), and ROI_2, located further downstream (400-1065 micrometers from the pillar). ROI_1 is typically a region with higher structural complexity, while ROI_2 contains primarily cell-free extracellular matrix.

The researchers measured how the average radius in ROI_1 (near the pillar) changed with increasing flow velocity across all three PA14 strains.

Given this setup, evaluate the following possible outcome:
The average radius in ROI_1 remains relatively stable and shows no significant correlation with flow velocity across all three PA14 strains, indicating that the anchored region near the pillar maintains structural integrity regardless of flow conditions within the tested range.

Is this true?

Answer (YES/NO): NO